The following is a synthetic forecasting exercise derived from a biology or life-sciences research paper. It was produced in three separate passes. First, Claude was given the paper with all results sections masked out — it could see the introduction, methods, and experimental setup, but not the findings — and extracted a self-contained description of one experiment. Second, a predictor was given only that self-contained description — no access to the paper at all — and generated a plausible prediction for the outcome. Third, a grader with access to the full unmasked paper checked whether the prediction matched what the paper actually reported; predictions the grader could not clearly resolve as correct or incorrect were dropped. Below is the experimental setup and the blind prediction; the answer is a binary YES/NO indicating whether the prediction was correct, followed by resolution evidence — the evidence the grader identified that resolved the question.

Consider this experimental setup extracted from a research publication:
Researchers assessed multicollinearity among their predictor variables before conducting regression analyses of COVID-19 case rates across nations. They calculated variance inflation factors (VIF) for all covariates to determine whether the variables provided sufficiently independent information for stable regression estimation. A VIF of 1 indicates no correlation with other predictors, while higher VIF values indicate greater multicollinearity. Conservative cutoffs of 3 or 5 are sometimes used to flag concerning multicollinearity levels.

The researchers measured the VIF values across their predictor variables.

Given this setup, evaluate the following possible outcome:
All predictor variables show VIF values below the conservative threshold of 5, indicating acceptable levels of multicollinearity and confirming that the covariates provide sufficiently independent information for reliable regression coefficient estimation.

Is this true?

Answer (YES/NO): YES